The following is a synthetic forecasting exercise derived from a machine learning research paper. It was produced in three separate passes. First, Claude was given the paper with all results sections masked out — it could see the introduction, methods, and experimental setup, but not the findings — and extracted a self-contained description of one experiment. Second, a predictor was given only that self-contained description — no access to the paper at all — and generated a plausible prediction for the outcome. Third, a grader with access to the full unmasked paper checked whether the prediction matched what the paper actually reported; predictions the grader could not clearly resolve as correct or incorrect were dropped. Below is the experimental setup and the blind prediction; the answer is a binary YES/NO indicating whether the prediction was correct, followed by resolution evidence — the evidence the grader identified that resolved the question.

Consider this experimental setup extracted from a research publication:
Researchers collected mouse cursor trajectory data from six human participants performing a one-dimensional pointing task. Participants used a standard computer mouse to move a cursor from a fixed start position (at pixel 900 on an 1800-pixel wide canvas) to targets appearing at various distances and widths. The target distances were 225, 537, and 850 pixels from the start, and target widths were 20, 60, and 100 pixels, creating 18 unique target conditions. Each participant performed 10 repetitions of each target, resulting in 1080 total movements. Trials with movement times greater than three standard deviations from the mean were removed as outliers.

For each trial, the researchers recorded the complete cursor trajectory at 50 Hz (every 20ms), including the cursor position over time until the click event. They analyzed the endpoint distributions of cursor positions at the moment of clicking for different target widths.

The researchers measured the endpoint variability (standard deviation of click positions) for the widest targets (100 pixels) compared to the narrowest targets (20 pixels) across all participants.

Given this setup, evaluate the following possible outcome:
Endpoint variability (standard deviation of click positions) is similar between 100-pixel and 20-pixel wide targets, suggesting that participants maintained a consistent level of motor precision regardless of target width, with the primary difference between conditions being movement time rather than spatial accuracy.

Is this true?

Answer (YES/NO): NO